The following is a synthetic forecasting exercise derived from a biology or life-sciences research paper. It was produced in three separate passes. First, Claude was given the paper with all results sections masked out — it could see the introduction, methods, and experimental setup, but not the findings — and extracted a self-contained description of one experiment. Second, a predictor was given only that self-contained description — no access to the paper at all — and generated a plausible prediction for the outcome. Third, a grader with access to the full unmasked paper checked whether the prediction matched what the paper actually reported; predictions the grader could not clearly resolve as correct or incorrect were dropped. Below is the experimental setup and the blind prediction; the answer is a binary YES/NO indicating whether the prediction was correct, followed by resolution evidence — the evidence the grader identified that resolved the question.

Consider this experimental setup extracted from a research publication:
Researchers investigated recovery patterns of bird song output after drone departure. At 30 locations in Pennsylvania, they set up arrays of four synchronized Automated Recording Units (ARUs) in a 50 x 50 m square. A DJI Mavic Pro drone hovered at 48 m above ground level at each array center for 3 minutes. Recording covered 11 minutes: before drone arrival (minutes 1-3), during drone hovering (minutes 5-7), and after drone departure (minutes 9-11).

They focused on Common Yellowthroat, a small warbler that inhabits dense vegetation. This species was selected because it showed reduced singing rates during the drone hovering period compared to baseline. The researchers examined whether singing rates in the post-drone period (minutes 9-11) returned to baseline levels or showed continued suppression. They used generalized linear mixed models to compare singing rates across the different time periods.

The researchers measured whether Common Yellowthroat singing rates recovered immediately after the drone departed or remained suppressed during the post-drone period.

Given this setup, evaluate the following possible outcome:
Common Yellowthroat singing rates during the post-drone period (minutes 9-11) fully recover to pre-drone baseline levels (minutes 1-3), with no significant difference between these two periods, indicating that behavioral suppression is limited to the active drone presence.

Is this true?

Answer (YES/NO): NO